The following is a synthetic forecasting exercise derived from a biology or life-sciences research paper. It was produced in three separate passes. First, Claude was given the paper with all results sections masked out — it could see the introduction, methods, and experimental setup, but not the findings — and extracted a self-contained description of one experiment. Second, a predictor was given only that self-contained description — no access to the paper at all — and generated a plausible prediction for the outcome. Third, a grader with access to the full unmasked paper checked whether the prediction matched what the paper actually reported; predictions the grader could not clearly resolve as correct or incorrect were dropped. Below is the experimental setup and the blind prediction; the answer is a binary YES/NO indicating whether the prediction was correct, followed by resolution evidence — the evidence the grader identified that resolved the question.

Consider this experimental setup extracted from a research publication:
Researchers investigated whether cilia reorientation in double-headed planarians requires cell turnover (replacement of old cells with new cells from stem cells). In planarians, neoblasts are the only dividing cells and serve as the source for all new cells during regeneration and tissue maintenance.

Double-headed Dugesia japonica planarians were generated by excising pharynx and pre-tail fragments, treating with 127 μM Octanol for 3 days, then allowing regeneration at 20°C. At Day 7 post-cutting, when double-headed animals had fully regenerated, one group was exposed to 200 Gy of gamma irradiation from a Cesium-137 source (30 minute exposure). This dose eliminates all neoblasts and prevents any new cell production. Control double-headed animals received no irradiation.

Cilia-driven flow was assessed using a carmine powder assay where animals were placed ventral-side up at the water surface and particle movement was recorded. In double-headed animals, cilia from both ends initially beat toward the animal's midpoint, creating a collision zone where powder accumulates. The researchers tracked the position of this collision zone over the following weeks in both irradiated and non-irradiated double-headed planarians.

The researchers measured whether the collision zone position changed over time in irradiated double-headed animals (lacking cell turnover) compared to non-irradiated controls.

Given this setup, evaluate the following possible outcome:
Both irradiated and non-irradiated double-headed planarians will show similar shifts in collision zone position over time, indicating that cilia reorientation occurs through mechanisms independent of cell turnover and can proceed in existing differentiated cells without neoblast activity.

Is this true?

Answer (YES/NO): YES